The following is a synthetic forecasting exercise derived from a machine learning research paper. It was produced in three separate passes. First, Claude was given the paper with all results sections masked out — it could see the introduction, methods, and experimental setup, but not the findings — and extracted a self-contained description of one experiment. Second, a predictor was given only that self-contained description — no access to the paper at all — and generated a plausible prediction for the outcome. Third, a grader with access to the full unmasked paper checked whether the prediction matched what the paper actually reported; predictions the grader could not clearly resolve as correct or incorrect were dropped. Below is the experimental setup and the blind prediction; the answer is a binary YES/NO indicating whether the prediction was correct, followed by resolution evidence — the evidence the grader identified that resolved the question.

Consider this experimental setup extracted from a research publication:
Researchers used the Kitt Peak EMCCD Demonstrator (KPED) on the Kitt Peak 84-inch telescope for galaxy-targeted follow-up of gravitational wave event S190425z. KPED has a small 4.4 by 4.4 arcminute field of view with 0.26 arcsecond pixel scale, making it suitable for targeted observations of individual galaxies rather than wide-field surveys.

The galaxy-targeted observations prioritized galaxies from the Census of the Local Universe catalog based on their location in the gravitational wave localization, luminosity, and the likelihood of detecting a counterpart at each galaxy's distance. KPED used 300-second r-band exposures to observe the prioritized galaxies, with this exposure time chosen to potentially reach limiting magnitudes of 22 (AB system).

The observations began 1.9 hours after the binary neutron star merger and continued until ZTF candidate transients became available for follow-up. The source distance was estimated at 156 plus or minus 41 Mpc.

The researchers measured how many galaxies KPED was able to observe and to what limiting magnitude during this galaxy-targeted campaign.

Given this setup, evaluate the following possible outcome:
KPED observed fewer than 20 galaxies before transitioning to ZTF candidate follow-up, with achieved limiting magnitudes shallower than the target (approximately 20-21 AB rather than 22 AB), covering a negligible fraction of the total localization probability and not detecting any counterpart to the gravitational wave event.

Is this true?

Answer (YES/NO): YES